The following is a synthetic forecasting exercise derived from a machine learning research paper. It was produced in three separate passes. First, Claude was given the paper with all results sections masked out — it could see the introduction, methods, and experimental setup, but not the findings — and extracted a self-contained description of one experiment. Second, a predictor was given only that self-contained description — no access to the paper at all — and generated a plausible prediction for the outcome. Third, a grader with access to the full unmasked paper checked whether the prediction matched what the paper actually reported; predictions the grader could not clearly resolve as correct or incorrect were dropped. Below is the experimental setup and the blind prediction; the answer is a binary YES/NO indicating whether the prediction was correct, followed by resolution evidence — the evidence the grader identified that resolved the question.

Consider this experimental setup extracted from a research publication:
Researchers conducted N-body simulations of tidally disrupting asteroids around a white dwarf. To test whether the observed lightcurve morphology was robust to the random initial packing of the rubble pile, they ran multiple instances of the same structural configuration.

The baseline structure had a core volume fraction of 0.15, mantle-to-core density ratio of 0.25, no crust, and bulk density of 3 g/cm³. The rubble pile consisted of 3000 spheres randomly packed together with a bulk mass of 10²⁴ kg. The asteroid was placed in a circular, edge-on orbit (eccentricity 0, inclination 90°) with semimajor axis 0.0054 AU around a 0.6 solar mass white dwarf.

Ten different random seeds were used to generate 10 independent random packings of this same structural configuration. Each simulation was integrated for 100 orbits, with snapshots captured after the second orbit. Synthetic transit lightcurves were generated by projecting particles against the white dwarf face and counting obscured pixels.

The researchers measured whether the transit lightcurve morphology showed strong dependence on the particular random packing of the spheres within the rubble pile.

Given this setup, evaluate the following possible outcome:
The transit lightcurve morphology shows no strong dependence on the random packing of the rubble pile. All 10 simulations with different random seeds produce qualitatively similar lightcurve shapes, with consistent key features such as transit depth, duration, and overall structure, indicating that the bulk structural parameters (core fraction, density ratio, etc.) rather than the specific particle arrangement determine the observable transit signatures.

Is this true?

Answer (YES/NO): YES